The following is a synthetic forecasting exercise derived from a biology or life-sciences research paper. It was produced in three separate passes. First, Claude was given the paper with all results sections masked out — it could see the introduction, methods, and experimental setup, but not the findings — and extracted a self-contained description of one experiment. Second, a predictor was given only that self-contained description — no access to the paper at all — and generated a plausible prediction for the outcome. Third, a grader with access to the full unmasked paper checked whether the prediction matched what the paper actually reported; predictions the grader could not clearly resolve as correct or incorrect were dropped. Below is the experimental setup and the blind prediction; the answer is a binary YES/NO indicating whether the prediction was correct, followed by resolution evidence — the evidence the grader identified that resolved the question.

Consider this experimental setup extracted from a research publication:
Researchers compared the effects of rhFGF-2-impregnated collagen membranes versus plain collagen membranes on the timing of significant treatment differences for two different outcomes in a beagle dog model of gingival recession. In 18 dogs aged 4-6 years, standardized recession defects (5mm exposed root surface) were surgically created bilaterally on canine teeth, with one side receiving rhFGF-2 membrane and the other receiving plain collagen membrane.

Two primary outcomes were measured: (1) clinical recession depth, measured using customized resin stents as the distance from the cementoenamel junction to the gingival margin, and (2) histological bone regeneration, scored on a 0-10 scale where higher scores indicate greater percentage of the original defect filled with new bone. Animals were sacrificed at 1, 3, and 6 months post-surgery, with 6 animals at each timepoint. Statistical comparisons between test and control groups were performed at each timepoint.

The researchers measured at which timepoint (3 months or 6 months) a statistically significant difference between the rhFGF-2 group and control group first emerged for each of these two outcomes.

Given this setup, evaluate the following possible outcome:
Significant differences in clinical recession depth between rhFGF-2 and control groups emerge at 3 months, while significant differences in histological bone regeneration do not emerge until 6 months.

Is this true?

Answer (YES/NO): YES